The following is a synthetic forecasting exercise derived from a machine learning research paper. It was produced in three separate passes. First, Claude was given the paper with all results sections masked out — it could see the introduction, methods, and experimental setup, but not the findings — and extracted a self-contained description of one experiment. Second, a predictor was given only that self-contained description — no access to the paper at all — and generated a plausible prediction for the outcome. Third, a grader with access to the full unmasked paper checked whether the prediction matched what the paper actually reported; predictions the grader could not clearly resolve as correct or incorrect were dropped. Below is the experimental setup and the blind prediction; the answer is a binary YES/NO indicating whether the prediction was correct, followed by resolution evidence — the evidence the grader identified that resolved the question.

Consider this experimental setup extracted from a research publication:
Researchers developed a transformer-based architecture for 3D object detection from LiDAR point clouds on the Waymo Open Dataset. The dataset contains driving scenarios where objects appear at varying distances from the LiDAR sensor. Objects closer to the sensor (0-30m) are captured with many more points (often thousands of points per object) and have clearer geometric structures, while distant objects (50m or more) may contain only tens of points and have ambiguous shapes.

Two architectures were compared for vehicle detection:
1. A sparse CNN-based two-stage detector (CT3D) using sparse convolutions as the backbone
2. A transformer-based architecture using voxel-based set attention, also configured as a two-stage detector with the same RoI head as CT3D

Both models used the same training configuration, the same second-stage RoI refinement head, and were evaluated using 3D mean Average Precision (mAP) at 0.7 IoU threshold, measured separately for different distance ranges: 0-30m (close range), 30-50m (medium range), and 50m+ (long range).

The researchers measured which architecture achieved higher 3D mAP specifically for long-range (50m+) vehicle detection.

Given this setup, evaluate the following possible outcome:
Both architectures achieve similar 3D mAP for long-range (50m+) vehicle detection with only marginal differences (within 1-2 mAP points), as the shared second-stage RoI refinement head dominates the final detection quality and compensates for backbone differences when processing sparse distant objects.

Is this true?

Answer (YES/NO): YES